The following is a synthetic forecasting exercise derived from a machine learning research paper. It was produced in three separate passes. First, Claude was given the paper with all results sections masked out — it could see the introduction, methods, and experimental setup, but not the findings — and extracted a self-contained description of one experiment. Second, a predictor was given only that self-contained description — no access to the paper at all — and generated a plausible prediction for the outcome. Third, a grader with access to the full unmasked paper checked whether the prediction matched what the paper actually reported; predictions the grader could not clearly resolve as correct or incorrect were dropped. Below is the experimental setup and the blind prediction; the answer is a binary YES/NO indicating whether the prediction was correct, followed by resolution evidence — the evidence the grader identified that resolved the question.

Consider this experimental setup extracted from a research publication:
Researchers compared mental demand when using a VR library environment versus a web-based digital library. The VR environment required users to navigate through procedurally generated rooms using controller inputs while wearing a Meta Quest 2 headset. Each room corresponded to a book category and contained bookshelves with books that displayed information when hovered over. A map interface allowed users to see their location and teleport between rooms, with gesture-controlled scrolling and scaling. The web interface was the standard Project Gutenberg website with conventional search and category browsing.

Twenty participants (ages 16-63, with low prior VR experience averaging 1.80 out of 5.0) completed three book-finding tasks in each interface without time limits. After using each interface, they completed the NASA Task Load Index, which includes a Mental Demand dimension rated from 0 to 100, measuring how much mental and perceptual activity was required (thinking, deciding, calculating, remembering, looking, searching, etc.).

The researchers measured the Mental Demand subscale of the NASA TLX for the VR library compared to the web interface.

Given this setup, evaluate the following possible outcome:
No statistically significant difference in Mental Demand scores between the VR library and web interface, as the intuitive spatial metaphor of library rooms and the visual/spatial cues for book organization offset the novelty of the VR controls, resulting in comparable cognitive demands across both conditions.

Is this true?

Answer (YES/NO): YES